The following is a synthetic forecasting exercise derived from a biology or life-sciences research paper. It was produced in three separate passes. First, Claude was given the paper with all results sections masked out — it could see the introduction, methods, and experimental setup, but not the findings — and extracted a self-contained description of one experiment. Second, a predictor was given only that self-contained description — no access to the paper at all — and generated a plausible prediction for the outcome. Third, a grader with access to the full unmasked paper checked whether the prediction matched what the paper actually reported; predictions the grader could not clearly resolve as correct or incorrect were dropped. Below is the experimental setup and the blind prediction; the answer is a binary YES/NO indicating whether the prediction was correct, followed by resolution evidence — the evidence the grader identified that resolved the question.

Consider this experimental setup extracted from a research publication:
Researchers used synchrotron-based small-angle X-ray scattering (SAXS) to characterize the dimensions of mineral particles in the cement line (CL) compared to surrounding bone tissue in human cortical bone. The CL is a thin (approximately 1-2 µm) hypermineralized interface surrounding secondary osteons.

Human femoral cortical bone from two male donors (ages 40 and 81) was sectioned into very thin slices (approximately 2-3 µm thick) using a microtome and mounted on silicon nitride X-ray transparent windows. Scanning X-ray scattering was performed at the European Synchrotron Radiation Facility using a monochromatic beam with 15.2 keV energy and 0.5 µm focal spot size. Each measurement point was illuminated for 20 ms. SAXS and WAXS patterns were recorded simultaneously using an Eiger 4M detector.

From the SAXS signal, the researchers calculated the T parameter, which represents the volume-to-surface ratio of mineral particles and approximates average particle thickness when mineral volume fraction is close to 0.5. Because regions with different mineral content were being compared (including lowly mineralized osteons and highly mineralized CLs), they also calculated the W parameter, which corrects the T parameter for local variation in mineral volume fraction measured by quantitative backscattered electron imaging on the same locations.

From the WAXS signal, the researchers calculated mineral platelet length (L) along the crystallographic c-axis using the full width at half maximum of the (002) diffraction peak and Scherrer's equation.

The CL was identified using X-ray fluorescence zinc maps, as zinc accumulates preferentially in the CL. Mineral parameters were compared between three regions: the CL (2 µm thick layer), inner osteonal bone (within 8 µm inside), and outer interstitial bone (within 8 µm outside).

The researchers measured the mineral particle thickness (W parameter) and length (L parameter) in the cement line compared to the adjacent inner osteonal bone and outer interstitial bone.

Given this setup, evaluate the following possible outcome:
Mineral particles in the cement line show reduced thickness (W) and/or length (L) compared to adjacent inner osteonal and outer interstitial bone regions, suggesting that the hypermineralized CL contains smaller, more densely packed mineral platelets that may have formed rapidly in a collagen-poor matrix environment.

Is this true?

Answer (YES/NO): NO